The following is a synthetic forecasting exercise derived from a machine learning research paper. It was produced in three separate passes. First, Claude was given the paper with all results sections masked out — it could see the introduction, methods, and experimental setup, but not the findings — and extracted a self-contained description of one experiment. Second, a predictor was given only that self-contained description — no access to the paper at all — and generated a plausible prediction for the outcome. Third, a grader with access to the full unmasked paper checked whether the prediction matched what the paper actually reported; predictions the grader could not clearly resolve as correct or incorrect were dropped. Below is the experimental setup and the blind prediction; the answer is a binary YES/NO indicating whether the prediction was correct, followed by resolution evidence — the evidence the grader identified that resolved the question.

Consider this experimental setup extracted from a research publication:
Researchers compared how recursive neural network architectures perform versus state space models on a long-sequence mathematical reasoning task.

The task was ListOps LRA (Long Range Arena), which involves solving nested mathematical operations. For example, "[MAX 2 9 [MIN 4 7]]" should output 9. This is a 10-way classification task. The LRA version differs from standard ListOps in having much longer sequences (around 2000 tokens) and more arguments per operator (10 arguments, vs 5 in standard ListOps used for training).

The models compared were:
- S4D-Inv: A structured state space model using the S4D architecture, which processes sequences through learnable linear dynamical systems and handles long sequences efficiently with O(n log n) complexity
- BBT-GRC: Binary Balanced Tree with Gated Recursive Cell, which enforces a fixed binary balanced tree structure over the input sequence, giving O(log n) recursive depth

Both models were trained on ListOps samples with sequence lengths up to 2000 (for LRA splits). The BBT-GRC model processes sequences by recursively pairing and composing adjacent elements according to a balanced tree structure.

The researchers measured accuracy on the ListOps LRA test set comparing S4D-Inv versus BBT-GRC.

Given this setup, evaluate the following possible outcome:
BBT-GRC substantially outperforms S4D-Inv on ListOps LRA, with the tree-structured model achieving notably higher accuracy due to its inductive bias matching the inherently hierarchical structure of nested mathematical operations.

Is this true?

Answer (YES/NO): NO